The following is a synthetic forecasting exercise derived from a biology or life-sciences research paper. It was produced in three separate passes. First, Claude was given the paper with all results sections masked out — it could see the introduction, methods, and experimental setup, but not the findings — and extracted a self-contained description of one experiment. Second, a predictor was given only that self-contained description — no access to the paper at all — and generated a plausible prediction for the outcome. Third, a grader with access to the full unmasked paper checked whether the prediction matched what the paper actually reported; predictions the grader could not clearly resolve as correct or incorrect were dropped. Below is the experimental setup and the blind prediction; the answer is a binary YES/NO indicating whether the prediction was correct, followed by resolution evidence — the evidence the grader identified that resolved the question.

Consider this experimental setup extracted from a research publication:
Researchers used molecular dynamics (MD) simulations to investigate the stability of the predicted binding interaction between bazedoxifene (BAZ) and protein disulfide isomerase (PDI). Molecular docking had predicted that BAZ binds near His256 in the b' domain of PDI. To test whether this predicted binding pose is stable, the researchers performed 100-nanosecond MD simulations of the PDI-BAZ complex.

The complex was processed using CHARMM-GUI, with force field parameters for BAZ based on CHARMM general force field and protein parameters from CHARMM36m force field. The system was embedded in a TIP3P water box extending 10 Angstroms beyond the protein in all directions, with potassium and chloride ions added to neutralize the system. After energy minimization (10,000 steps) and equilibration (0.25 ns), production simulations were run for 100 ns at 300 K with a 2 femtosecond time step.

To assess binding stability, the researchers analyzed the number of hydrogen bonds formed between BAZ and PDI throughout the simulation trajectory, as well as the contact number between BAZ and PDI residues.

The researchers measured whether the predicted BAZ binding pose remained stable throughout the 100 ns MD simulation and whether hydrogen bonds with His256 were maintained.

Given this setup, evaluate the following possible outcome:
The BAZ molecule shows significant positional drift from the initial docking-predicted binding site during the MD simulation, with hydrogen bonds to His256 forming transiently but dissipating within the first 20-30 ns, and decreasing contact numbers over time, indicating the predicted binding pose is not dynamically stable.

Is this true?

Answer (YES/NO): NO